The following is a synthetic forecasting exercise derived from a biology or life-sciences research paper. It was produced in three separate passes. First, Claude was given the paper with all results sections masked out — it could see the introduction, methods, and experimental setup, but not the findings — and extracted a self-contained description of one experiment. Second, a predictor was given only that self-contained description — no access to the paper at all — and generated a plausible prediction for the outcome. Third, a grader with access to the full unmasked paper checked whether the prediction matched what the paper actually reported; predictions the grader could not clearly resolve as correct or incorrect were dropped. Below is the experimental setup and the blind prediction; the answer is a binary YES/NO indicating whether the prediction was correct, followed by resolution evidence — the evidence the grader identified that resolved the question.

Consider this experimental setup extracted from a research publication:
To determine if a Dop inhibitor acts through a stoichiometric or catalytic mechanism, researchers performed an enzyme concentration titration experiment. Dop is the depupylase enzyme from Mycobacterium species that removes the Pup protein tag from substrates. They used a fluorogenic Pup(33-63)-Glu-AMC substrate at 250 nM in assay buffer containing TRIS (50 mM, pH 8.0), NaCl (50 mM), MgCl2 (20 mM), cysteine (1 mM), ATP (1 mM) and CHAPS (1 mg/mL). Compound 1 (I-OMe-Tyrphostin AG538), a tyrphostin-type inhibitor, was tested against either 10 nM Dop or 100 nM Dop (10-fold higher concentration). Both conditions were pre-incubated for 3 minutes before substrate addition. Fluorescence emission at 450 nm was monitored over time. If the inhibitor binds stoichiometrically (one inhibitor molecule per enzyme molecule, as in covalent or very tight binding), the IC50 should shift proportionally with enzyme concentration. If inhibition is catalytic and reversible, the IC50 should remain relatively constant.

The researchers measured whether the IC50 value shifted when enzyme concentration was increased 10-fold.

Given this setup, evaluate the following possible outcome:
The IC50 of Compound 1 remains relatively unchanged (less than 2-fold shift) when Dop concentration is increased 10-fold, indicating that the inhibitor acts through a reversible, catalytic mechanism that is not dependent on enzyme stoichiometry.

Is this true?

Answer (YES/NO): NO